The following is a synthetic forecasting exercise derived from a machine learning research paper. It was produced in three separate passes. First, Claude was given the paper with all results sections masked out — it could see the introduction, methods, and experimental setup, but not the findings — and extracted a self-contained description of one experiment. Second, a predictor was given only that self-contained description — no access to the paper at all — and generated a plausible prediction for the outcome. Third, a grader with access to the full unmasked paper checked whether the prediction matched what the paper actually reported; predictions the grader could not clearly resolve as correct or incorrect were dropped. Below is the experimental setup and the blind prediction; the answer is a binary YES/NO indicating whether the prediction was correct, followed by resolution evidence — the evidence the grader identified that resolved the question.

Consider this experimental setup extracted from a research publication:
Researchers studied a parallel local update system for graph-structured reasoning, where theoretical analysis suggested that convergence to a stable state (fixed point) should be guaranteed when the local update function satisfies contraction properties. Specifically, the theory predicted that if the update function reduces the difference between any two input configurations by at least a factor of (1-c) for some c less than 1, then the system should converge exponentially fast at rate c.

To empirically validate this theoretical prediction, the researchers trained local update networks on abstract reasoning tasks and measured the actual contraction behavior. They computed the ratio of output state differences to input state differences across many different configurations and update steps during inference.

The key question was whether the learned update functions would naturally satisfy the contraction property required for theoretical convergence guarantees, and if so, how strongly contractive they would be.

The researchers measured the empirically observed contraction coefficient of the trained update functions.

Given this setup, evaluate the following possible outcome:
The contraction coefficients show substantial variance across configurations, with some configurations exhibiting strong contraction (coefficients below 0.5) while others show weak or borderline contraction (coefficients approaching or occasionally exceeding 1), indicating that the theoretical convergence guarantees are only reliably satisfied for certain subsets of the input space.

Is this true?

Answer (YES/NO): NO